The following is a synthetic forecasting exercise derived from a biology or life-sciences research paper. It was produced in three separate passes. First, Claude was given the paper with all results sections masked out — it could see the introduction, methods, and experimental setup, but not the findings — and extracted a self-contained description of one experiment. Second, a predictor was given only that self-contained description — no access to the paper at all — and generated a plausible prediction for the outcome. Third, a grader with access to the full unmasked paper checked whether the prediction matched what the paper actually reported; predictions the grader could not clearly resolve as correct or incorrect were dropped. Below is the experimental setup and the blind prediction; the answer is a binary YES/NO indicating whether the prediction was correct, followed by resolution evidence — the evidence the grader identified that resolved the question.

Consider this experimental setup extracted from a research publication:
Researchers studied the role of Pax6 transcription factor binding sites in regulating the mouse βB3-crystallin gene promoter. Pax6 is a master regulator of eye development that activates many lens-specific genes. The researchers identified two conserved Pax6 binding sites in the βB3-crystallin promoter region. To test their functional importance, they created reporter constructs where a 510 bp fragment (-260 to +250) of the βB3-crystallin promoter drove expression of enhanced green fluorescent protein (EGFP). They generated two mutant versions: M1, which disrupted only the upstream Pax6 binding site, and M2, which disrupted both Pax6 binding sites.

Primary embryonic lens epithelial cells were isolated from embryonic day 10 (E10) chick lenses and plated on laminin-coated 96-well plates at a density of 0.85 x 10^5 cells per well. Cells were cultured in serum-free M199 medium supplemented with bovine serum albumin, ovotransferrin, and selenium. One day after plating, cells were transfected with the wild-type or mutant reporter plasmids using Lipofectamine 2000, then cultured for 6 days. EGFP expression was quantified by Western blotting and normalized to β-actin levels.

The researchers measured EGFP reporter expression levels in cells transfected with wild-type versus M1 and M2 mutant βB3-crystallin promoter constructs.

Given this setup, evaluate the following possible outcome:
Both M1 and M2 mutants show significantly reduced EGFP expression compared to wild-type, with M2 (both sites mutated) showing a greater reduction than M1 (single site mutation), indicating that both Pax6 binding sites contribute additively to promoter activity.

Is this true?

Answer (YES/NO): NO